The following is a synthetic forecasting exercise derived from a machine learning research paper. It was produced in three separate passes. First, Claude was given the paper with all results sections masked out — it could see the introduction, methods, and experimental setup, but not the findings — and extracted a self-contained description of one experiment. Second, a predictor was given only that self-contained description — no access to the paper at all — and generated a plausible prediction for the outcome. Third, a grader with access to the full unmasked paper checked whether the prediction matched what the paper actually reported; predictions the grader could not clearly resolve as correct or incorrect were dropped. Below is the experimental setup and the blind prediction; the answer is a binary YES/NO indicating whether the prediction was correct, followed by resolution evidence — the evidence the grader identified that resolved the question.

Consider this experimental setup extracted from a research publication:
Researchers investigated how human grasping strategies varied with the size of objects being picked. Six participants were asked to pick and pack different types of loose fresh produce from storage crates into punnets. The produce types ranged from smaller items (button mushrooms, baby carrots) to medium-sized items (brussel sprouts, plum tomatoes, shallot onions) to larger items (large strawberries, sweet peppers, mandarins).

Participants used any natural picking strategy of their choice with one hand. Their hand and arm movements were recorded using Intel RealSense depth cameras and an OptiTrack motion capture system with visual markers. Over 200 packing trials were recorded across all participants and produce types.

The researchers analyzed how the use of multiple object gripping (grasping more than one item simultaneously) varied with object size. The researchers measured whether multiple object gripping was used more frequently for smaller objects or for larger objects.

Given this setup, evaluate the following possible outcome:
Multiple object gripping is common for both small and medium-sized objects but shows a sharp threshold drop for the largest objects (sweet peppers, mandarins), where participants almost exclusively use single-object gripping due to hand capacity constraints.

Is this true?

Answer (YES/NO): NO